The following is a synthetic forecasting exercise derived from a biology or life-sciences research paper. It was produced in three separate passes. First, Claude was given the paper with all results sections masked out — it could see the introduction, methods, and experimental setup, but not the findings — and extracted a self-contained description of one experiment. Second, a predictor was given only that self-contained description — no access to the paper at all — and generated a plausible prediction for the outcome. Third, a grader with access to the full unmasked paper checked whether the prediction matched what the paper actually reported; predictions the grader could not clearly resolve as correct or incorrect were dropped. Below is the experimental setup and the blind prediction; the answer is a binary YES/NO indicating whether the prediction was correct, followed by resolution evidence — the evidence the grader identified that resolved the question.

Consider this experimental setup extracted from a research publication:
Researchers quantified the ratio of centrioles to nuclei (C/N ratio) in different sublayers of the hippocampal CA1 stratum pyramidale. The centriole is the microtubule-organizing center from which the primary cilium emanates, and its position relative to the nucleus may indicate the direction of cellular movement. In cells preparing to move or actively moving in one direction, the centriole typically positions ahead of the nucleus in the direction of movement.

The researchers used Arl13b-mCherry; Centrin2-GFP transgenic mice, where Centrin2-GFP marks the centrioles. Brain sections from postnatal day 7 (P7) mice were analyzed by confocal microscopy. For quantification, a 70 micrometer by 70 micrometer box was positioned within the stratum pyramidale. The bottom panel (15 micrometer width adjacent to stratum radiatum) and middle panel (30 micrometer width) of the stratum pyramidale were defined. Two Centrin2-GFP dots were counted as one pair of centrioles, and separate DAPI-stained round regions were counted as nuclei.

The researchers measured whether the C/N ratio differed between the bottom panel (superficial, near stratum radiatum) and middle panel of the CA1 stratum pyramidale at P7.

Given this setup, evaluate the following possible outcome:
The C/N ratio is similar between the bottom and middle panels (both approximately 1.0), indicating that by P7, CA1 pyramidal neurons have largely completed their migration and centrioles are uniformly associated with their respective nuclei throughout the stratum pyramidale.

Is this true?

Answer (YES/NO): NO